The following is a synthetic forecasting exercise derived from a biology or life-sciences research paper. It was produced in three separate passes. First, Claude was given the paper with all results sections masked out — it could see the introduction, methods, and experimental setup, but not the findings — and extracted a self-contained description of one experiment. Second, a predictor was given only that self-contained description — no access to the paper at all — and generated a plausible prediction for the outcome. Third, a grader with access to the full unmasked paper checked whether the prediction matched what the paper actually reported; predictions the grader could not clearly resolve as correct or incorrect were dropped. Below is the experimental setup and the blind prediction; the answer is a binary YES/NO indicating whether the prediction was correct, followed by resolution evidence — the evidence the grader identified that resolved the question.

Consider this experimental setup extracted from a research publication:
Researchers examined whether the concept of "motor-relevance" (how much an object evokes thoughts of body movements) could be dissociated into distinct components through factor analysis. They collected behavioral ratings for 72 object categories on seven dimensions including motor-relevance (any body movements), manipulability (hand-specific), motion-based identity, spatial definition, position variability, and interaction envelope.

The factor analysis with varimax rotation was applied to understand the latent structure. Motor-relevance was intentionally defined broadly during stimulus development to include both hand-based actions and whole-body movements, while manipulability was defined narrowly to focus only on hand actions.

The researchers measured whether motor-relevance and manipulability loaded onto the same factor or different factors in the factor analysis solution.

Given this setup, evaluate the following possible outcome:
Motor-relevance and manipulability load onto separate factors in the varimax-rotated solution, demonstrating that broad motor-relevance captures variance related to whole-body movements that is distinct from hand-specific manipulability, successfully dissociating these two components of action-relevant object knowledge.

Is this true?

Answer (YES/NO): NO